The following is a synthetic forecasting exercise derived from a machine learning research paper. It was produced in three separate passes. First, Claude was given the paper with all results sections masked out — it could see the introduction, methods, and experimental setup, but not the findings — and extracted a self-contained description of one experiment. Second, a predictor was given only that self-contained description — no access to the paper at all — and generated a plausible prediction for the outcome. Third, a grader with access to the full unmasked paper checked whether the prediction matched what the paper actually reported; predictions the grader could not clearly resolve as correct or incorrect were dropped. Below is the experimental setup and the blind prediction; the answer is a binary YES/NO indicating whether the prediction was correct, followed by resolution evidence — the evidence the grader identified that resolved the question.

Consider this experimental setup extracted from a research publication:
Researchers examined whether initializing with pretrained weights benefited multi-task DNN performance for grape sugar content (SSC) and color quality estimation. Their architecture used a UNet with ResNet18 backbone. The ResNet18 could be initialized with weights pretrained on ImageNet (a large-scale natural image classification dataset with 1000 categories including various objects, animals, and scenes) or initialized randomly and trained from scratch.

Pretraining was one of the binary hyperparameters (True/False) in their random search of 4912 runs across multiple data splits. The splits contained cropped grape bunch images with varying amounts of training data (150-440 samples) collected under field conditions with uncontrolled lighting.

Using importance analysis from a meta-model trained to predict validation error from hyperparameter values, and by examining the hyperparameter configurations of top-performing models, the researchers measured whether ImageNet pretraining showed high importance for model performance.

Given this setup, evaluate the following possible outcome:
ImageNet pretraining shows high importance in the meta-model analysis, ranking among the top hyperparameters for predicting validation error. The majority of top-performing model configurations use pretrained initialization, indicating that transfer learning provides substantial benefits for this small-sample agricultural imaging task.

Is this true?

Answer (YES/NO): NO